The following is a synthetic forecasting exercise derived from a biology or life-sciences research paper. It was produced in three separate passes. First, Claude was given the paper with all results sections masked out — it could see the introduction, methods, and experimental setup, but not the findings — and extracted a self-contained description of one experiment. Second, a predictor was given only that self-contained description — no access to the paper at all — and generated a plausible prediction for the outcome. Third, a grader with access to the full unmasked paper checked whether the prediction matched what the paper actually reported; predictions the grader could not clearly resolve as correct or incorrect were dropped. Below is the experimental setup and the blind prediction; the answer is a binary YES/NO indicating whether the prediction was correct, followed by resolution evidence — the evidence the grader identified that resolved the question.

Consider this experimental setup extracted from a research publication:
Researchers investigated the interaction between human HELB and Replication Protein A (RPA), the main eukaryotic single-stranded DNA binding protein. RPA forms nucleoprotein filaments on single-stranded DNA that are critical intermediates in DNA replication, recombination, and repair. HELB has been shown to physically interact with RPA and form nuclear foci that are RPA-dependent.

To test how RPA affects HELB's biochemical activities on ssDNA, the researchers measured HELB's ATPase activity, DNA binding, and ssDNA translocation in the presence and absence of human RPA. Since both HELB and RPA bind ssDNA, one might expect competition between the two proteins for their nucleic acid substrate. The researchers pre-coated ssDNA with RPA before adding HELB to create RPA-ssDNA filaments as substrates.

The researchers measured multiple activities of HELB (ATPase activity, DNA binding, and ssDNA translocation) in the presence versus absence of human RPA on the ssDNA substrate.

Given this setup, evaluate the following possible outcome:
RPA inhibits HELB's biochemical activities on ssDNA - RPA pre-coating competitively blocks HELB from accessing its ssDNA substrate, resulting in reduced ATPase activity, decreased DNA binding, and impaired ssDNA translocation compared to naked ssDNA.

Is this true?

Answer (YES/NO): NO